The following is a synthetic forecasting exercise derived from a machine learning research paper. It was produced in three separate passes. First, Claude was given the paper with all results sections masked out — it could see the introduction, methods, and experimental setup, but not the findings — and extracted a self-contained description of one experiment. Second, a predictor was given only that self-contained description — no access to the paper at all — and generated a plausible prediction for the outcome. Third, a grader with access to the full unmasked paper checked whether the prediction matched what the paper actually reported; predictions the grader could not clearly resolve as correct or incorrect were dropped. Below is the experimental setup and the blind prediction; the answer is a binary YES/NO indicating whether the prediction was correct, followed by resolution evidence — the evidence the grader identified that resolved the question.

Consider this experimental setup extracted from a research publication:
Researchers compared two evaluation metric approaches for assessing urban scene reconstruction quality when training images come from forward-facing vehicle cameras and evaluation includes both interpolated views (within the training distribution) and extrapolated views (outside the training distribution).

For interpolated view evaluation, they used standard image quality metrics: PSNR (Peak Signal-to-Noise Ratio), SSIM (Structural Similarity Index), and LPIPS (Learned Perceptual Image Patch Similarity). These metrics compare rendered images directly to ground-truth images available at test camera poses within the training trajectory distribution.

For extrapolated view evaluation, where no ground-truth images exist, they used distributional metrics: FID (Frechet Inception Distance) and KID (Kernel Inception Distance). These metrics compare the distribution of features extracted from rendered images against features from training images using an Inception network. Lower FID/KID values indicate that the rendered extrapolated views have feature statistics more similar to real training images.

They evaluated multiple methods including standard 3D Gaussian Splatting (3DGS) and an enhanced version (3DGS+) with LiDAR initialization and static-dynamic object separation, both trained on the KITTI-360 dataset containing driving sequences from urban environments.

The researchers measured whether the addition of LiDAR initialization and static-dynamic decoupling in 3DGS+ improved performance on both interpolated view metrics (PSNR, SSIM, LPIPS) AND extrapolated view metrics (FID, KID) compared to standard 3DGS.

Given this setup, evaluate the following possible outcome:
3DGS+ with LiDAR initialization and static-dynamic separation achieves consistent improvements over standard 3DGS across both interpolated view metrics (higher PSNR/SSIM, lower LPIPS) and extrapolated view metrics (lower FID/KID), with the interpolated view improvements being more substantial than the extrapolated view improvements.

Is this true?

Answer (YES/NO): NO